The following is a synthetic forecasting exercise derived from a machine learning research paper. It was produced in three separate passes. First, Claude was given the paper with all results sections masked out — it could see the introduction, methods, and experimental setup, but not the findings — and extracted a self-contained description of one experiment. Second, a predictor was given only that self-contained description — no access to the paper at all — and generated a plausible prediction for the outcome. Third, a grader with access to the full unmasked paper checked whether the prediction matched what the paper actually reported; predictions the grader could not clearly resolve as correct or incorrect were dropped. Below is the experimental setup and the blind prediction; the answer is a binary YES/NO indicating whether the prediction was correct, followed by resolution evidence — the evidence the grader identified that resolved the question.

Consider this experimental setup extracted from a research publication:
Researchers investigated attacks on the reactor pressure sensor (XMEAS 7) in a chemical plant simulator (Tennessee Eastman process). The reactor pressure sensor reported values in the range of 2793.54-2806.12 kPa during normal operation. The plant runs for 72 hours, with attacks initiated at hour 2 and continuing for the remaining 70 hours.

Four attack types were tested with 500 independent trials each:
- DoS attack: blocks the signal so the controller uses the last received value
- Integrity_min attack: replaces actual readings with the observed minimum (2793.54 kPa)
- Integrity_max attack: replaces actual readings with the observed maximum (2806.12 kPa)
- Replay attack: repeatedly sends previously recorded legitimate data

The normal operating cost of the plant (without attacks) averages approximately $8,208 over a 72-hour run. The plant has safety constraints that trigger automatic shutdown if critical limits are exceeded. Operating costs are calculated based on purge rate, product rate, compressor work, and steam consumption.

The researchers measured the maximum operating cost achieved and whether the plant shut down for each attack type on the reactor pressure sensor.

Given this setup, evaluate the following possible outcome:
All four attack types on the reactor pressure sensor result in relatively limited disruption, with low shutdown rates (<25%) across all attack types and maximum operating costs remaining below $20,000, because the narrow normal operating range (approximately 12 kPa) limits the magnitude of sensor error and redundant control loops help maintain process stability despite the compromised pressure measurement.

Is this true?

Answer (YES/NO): NO